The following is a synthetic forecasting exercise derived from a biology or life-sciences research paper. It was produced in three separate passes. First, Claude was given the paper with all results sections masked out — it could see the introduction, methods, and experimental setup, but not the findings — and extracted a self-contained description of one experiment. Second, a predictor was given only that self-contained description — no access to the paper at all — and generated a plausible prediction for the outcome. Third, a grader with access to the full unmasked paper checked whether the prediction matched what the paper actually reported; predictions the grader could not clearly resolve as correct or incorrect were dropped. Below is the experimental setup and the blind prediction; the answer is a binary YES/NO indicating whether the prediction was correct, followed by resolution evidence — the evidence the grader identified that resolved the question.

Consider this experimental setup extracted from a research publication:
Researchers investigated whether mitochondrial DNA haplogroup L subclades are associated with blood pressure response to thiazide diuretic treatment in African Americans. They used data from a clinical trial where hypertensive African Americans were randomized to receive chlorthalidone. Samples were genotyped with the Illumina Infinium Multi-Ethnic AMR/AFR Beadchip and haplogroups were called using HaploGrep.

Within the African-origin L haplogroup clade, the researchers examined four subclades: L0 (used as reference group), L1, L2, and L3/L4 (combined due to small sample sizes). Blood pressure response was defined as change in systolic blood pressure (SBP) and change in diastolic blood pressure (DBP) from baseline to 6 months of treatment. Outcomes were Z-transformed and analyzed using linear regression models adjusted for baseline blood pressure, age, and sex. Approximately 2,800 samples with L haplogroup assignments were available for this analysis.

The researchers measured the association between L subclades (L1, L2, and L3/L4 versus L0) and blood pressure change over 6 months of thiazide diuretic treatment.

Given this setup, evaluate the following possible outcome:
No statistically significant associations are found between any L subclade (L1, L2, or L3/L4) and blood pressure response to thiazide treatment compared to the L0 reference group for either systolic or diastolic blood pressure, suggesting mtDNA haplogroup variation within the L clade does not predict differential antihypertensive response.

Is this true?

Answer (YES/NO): YES